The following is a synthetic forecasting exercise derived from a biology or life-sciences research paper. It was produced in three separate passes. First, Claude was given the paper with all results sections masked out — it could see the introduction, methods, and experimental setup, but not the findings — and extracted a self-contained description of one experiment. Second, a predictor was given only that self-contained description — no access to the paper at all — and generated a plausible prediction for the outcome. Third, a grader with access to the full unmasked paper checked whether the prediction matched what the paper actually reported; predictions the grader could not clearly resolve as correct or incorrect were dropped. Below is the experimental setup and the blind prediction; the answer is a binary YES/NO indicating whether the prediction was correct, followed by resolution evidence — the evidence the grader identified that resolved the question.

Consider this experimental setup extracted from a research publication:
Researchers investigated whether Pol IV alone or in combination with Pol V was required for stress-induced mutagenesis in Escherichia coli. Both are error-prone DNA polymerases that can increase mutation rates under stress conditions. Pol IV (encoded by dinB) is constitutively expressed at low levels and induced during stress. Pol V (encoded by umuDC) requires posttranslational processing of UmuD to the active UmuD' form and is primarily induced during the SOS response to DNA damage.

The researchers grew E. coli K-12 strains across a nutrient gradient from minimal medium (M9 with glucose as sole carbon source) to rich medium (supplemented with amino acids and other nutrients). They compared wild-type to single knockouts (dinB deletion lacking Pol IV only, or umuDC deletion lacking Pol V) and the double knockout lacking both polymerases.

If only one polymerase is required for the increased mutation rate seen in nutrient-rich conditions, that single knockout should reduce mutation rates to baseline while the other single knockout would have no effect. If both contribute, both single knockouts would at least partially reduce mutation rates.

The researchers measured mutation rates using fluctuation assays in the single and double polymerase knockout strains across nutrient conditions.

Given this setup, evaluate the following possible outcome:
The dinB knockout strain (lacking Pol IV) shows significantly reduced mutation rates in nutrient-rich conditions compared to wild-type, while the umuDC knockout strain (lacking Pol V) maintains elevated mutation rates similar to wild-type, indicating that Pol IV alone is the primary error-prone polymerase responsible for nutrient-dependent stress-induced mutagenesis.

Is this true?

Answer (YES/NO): NO